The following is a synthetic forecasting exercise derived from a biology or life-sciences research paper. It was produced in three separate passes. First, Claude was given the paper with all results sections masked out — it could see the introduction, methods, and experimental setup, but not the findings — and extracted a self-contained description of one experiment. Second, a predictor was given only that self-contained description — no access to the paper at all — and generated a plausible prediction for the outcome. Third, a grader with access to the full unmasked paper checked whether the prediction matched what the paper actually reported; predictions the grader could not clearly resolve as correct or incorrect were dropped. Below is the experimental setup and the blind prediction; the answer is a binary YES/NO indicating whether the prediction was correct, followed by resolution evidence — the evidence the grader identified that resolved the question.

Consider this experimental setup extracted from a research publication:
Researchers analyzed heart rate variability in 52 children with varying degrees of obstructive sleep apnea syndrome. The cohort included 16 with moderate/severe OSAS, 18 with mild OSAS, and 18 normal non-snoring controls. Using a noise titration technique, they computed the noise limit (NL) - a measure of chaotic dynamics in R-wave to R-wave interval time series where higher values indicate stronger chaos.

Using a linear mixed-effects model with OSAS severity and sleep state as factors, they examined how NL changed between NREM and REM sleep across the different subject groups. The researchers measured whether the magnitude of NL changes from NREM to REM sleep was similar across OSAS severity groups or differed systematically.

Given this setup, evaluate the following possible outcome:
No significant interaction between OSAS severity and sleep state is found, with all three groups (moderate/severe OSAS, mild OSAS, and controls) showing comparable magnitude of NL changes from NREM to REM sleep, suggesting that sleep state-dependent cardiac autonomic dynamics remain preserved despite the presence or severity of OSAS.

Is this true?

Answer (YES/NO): NO